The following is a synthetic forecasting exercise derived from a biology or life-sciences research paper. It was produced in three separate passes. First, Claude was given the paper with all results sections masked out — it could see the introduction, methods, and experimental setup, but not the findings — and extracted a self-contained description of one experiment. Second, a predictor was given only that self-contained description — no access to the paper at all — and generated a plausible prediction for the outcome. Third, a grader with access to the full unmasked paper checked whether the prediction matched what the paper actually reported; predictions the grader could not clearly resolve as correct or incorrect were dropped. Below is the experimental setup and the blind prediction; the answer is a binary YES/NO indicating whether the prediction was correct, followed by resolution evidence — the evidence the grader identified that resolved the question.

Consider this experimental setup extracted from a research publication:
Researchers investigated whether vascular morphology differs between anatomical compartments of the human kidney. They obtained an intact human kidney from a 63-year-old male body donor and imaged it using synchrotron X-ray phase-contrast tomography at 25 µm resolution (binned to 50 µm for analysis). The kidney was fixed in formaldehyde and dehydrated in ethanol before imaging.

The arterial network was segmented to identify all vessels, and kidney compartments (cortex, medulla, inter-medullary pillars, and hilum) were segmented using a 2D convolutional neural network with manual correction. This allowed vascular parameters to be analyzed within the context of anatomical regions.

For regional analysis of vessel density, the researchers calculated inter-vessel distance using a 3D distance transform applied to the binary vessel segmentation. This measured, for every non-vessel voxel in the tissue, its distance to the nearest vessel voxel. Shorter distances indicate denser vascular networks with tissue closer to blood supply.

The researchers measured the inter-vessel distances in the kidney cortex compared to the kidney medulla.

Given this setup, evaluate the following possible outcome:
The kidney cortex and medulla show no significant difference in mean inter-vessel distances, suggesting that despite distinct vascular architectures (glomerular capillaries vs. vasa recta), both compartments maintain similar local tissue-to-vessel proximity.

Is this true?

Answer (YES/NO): NO